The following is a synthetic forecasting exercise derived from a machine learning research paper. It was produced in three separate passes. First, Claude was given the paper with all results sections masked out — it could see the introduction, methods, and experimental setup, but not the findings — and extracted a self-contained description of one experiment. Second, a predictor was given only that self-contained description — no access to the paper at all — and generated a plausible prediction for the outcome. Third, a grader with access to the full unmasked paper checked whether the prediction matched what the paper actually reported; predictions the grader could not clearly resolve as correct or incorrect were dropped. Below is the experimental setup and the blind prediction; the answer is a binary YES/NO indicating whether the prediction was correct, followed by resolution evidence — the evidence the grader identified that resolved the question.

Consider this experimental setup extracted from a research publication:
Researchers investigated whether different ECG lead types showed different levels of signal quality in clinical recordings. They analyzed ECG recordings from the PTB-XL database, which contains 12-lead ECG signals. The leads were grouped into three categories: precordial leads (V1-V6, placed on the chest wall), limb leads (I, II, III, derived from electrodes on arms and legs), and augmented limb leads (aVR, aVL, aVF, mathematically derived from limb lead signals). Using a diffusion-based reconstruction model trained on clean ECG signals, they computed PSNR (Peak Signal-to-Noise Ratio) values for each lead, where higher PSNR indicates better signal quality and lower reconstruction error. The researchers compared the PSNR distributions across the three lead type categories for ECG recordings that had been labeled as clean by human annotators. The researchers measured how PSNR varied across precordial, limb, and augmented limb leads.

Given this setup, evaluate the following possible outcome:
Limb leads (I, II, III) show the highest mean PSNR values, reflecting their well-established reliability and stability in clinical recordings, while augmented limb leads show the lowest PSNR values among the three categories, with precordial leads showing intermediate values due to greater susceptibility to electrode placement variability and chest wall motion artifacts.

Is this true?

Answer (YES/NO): NO